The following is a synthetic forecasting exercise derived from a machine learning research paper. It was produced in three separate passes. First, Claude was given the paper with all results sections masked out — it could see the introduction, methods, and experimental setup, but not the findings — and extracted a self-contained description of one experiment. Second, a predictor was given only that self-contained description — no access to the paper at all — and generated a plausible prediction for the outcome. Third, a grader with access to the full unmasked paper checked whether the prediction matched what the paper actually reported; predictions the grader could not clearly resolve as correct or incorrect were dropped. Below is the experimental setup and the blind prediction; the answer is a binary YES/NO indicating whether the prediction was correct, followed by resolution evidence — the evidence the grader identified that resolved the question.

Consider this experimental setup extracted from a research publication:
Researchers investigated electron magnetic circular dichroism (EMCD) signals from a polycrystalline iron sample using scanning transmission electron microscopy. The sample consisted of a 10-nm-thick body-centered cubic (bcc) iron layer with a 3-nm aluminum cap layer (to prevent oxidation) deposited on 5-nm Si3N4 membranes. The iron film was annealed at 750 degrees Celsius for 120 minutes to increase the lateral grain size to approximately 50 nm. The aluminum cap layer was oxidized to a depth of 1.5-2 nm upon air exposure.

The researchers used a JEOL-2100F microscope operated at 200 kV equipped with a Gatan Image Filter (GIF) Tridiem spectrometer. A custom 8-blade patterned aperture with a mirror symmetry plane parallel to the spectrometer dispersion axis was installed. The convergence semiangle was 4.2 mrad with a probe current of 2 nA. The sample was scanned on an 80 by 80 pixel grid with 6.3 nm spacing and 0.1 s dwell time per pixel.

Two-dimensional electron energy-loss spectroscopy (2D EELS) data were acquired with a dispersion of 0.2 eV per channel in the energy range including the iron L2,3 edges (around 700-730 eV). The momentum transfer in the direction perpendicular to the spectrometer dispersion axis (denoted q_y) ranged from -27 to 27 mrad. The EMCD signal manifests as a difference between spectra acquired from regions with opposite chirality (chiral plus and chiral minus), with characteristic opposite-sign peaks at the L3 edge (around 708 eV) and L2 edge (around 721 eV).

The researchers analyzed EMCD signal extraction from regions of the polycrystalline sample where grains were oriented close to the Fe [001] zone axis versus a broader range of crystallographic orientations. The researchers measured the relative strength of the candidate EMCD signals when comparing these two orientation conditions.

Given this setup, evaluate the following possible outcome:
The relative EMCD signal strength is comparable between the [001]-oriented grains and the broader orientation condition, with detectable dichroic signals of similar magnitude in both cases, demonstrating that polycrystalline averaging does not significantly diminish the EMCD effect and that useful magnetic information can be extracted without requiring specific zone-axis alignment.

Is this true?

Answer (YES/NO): NO